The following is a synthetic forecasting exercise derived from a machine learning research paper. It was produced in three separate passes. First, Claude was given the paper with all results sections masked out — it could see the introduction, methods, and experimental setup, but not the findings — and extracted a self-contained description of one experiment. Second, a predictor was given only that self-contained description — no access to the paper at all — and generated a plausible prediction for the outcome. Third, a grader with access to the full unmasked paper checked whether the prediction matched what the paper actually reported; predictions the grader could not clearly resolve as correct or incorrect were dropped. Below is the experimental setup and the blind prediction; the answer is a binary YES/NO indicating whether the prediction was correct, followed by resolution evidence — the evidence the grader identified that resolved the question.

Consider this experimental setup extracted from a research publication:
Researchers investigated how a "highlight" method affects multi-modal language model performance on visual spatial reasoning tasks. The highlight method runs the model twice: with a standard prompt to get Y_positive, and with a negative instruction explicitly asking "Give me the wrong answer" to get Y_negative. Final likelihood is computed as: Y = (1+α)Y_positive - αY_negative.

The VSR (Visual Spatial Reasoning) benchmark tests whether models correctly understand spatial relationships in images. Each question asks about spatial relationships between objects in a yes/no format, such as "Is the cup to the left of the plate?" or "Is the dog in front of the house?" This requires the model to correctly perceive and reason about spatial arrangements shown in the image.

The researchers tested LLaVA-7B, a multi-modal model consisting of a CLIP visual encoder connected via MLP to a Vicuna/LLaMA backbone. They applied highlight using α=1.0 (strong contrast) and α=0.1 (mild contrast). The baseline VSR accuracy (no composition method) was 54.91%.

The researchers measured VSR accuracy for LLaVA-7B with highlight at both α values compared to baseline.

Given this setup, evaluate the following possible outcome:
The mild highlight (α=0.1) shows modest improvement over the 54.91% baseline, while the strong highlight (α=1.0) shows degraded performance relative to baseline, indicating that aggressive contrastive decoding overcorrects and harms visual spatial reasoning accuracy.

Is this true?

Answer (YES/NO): YES